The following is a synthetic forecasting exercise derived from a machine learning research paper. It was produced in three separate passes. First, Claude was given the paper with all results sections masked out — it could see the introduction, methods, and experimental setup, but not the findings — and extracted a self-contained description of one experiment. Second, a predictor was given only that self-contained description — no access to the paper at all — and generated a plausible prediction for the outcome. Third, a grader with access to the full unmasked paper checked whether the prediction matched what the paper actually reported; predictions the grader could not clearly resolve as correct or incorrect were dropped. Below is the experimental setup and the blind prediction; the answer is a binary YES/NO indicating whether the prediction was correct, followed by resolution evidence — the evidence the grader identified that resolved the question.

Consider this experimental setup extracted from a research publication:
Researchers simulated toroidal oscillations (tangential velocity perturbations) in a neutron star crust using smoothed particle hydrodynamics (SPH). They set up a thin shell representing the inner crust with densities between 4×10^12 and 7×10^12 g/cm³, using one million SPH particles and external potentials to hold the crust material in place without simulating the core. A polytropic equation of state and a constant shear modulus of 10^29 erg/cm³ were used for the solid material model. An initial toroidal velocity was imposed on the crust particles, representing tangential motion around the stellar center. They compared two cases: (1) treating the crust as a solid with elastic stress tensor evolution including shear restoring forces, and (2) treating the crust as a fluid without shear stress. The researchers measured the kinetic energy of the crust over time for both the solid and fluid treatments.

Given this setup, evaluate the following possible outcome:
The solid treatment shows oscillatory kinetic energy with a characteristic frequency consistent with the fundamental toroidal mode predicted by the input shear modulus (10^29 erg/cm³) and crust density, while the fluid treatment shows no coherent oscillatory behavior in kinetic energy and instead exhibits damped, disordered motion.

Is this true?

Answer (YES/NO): NO